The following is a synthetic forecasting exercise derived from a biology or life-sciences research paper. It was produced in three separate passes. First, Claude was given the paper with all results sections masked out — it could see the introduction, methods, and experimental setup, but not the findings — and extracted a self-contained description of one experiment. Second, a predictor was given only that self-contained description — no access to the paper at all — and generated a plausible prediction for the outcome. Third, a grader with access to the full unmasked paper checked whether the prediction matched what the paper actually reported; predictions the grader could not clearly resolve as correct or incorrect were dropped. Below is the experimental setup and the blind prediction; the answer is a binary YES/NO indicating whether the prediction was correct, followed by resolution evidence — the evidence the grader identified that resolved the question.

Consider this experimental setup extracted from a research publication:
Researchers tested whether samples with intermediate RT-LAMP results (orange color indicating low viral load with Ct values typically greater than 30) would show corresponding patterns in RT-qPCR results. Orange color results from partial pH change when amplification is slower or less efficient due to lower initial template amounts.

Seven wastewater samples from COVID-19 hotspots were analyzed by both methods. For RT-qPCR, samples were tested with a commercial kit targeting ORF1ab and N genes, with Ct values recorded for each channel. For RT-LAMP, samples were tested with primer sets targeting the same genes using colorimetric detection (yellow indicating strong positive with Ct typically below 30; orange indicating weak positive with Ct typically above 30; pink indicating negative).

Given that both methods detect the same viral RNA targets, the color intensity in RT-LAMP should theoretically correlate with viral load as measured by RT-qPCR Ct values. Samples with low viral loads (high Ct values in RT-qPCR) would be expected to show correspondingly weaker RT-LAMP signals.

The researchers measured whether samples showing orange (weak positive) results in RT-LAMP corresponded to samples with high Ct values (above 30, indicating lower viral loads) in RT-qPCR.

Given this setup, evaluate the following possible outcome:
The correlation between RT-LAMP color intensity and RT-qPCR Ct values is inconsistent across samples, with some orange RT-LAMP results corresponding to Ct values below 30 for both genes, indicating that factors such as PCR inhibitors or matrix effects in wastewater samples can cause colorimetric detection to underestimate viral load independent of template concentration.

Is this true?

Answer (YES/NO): NO